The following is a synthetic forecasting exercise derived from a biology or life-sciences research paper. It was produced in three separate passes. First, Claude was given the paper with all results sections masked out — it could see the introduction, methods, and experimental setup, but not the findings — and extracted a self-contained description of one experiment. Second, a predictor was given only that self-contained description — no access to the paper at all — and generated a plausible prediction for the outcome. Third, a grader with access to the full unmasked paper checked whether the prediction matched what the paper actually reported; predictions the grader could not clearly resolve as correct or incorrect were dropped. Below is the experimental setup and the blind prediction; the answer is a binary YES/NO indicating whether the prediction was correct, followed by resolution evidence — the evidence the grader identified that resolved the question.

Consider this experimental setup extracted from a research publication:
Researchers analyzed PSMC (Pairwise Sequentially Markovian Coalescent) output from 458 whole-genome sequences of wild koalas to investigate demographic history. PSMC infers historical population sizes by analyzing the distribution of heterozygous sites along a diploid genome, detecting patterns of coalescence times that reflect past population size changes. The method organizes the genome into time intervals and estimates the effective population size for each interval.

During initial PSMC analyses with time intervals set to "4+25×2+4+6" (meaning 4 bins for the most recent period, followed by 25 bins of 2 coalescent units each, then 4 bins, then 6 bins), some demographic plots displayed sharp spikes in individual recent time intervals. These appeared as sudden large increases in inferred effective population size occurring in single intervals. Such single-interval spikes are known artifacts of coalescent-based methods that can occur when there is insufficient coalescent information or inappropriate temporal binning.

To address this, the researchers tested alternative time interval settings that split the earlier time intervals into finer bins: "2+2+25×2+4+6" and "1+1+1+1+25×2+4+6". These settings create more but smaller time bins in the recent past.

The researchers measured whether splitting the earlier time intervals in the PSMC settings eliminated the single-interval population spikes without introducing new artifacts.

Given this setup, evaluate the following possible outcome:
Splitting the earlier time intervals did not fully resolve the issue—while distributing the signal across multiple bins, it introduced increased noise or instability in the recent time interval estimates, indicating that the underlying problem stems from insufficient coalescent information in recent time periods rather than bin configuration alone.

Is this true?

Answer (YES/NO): NO